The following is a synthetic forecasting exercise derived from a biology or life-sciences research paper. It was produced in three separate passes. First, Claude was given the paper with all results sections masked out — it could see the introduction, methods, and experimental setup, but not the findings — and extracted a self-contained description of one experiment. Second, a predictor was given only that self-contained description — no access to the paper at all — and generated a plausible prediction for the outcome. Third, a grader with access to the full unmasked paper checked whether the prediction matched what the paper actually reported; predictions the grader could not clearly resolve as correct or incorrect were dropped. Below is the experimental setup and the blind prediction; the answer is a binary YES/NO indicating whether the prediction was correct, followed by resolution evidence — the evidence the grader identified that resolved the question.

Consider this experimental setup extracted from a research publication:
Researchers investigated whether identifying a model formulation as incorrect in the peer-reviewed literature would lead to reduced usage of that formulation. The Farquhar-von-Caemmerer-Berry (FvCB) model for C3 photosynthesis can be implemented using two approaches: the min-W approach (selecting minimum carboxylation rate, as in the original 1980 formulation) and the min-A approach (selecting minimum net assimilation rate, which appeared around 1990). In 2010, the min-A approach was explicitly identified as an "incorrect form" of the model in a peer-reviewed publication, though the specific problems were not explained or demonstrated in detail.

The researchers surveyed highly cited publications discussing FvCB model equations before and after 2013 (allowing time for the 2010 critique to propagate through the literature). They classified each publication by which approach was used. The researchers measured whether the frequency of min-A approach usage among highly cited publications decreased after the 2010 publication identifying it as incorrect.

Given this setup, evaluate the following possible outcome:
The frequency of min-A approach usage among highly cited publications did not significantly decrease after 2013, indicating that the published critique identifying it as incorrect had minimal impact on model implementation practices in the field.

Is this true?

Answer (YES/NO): YES